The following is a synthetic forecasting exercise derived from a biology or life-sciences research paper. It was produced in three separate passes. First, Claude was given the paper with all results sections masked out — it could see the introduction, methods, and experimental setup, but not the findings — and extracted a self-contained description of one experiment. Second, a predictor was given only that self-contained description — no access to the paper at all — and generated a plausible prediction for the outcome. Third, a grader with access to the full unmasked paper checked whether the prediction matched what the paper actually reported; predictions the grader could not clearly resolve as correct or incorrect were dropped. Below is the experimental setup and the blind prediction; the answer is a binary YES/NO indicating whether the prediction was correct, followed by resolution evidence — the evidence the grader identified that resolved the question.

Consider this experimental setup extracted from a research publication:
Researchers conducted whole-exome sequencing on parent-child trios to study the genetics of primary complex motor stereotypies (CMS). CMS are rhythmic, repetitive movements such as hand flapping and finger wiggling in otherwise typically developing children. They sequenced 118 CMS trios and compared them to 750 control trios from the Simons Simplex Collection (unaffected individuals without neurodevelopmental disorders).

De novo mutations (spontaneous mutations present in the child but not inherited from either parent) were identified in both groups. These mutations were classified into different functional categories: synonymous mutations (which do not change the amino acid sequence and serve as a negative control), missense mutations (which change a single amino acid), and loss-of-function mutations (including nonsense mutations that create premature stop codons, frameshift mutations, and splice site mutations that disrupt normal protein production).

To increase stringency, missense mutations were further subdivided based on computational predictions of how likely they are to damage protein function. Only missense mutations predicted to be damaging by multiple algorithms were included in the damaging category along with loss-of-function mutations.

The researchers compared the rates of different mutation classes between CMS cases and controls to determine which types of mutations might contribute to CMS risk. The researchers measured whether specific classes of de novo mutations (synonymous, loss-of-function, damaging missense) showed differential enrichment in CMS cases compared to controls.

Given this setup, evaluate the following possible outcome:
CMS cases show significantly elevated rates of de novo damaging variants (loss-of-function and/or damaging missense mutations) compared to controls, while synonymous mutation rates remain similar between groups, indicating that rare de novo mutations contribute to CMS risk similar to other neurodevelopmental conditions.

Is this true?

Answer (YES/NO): YES